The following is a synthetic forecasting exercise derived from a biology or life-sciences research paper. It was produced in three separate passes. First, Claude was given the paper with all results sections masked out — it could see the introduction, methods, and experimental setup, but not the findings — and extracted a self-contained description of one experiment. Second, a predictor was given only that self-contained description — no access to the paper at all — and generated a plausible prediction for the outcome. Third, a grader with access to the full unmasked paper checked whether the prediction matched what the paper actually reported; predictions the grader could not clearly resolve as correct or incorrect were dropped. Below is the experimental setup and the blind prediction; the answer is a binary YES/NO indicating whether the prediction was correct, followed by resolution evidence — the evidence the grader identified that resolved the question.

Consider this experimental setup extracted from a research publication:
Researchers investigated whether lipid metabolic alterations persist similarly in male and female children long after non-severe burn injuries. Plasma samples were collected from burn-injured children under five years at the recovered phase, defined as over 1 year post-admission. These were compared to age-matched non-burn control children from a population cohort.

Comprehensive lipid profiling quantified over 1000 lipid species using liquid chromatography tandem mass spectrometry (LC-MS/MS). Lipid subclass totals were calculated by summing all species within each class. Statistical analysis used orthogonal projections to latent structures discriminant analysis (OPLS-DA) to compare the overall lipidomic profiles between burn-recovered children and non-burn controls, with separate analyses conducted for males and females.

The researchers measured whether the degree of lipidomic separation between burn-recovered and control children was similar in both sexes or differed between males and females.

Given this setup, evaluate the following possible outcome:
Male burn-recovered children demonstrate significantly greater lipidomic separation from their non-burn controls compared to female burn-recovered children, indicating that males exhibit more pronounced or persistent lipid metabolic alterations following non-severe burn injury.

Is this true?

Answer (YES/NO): NO